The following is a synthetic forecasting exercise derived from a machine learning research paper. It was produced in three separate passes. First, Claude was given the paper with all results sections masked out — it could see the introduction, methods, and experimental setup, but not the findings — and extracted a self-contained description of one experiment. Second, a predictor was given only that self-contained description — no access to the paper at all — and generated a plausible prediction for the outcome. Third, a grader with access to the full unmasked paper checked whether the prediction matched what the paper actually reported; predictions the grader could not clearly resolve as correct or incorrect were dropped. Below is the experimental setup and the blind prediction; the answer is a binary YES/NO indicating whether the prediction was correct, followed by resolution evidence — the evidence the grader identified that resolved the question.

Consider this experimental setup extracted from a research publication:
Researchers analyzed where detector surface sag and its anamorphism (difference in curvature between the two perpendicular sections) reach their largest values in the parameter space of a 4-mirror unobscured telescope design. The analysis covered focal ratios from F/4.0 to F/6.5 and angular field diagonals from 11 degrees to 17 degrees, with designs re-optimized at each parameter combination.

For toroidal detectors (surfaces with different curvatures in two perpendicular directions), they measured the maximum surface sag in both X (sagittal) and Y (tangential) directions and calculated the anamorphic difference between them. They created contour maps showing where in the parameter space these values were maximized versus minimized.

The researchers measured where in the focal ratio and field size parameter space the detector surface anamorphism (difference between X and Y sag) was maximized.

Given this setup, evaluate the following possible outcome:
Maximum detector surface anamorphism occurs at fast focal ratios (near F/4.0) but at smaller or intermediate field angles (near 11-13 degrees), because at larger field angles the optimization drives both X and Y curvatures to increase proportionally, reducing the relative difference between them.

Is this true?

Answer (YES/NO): NO